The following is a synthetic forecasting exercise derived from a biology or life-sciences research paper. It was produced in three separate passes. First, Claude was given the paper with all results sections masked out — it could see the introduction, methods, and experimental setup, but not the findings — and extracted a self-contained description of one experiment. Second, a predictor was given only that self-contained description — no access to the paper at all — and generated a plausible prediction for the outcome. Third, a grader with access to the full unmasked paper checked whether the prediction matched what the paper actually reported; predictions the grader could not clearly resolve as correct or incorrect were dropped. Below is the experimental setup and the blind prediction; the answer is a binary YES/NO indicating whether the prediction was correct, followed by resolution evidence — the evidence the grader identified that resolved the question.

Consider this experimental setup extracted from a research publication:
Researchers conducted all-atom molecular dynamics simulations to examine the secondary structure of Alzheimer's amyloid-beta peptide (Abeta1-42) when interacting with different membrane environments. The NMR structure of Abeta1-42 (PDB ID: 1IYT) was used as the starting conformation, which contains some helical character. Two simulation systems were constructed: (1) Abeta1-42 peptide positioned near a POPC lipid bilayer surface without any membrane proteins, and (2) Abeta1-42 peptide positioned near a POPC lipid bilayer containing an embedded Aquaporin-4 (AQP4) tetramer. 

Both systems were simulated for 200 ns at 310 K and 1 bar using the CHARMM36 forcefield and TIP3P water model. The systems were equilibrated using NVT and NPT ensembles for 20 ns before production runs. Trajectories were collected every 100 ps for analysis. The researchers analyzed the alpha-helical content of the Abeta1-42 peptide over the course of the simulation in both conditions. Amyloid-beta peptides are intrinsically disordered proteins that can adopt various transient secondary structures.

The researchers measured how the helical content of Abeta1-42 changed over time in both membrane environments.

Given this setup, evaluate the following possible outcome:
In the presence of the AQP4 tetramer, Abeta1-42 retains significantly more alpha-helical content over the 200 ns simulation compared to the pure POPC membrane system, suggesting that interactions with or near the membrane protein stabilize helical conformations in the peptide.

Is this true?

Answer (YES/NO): YES